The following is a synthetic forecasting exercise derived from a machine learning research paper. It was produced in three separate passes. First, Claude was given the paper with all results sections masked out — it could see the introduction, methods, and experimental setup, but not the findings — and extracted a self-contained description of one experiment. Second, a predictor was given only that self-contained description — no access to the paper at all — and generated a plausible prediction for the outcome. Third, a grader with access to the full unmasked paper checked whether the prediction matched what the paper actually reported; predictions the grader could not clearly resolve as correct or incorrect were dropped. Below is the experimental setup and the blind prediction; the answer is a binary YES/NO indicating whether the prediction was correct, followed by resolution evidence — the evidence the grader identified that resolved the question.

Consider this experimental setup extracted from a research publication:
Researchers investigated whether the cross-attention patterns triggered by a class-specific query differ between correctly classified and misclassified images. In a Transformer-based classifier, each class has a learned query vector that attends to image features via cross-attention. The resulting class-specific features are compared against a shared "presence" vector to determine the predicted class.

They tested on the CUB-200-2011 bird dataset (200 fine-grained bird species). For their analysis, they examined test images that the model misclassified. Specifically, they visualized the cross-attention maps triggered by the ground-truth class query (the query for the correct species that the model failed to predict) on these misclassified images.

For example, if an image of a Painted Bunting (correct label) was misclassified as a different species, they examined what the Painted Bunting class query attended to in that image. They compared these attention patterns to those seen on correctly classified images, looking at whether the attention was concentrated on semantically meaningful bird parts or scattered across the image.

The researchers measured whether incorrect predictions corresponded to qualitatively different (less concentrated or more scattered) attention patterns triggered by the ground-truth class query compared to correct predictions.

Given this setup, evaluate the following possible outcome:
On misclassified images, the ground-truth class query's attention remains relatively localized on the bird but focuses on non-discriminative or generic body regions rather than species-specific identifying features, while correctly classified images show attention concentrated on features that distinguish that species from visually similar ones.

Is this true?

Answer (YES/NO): NO